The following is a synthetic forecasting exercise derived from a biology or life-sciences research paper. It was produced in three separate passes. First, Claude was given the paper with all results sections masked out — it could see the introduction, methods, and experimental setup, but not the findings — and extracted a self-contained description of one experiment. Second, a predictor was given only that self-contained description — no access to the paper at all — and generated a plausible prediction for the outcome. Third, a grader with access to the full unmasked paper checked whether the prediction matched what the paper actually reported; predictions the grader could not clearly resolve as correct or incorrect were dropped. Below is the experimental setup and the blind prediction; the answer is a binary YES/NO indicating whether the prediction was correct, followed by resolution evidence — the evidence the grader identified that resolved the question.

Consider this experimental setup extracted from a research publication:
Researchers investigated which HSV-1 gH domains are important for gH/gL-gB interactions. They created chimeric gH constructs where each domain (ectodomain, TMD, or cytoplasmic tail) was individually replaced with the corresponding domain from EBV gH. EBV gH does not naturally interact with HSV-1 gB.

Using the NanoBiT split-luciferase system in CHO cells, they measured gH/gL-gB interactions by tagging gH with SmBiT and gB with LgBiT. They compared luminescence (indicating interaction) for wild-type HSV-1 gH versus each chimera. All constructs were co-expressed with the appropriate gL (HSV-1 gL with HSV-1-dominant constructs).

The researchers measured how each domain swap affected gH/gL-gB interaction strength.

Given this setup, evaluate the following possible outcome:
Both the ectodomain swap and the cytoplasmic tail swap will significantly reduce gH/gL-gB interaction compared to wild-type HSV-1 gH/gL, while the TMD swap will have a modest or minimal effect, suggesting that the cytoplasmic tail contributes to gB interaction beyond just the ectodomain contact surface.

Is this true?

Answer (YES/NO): NO